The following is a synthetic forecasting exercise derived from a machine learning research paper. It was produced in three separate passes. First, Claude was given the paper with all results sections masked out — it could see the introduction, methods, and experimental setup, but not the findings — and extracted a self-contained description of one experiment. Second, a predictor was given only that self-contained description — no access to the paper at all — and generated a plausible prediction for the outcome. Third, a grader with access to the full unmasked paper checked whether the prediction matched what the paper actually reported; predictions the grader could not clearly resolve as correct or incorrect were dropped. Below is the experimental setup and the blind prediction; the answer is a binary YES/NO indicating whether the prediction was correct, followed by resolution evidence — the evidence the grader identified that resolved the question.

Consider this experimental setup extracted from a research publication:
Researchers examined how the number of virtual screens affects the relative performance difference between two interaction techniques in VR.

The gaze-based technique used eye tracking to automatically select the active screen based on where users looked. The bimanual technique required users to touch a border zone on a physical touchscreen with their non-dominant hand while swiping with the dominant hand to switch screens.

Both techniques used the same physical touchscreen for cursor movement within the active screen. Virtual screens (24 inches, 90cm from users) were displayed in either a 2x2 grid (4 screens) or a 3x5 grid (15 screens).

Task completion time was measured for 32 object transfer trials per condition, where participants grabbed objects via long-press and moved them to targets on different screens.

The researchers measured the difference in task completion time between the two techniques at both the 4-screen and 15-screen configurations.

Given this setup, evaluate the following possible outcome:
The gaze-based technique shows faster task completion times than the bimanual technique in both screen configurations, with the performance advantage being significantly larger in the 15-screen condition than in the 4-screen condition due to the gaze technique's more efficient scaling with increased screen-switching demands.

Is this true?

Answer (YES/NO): YES